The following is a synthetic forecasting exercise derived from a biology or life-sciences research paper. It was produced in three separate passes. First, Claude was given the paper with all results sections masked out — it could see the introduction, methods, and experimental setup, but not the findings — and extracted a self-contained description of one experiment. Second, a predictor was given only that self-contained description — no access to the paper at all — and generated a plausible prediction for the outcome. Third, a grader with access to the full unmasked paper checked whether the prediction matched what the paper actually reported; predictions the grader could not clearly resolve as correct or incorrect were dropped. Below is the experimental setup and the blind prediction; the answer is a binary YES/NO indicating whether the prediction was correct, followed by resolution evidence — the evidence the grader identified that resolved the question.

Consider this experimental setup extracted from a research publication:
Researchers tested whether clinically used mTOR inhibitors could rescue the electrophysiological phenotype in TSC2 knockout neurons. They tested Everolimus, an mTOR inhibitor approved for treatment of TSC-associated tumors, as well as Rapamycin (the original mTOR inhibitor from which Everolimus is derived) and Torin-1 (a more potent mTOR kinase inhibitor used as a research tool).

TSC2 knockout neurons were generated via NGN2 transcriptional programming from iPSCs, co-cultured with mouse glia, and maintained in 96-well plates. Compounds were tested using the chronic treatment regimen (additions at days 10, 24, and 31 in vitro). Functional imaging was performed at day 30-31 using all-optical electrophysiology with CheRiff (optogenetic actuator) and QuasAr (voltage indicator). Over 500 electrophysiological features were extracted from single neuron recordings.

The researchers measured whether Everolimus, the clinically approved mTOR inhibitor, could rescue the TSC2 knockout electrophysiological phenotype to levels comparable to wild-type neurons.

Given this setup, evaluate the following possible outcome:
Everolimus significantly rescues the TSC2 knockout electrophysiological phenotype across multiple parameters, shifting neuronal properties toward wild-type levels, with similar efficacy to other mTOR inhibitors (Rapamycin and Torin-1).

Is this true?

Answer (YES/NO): YES